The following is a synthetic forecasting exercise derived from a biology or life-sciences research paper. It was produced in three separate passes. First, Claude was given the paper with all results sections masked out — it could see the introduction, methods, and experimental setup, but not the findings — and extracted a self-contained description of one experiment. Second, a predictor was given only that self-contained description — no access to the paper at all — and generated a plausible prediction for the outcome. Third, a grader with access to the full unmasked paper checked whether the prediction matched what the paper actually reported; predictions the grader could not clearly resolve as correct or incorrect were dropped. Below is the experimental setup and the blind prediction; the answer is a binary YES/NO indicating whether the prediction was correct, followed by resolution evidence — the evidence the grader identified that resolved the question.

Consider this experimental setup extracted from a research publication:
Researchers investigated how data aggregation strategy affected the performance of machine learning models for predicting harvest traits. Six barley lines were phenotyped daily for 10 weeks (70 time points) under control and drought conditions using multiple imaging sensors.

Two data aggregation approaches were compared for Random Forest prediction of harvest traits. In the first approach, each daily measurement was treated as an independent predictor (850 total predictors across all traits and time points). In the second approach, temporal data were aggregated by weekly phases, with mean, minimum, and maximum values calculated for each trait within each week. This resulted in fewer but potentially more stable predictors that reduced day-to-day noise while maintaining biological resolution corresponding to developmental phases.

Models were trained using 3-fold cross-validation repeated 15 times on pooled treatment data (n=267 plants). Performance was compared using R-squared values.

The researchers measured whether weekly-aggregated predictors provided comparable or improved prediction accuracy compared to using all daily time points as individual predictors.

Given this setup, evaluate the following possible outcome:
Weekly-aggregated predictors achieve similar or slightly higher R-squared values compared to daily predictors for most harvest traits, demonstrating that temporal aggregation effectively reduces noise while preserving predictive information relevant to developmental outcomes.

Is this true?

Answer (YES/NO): NO